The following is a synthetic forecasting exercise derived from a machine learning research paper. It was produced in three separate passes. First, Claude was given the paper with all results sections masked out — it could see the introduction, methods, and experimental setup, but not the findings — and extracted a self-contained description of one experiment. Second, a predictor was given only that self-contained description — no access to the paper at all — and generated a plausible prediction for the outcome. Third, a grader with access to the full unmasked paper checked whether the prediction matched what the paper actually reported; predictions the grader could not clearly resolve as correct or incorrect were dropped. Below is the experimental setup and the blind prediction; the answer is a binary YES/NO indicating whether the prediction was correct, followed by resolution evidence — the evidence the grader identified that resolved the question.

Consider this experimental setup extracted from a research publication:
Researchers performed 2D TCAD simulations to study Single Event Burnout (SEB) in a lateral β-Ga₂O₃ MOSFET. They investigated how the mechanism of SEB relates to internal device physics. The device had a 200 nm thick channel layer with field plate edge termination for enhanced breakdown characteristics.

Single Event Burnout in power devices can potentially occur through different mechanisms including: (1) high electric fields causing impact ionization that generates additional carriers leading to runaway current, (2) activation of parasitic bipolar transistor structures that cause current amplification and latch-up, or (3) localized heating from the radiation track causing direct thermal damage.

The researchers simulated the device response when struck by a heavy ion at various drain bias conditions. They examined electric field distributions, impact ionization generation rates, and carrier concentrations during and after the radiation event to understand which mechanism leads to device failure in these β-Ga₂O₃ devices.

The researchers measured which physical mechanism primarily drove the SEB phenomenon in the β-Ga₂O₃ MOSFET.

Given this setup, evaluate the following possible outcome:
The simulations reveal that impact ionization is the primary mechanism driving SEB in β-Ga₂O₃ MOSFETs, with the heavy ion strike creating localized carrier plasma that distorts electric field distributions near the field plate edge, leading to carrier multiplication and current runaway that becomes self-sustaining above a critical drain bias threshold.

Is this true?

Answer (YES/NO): YES